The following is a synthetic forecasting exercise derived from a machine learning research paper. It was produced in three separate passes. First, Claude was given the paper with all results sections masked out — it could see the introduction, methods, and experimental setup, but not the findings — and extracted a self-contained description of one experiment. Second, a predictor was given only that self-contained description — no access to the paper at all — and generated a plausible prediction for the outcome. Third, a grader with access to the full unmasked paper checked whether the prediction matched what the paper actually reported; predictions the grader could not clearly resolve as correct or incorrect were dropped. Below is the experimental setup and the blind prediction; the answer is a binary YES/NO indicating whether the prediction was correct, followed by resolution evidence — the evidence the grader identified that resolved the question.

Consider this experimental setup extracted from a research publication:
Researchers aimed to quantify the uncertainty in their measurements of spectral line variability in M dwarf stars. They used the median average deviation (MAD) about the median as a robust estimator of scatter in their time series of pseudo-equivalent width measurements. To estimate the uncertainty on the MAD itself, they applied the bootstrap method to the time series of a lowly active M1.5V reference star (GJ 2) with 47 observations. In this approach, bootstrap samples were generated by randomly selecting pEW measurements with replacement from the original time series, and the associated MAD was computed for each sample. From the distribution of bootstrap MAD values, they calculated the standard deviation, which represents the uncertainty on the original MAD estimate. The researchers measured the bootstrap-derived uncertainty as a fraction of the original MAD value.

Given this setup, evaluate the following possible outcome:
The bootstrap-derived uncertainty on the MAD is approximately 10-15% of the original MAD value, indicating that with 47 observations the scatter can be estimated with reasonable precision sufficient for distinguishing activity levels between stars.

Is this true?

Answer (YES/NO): NO